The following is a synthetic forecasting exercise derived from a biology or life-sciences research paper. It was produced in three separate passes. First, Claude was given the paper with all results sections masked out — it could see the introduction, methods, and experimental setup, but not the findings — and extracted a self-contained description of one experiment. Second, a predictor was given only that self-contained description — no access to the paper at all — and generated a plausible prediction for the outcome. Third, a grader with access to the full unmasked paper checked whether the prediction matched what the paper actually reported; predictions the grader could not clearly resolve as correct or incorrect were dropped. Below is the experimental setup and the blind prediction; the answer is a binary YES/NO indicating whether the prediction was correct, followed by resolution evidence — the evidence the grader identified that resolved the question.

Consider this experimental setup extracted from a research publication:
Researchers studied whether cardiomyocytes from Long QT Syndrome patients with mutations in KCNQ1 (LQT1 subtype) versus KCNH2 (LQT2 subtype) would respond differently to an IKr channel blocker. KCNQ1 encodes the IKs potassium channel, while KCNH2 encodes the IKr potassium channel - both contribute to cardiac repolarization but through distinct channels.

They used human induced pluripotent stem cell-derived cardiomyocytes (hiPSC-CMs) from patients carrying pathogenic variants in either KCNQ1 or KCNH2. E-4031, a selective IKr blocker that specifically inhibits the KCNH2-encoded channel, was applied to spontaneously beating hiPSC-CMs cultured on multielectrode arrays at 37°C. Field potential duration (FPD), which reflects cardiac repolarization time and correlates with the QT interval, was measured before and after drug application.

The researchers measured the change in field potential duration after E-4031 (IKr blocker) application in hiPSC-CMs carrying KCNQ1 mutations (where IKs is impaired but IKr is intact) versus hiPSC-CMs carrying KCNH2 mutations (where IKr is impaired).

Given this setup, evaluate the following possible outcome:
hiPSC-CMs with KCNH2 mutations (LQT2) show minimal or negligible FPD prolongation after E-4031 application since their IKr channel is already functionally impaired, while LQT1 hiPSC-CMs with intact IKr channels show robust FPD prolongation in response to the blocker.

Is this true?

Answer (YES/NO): NO